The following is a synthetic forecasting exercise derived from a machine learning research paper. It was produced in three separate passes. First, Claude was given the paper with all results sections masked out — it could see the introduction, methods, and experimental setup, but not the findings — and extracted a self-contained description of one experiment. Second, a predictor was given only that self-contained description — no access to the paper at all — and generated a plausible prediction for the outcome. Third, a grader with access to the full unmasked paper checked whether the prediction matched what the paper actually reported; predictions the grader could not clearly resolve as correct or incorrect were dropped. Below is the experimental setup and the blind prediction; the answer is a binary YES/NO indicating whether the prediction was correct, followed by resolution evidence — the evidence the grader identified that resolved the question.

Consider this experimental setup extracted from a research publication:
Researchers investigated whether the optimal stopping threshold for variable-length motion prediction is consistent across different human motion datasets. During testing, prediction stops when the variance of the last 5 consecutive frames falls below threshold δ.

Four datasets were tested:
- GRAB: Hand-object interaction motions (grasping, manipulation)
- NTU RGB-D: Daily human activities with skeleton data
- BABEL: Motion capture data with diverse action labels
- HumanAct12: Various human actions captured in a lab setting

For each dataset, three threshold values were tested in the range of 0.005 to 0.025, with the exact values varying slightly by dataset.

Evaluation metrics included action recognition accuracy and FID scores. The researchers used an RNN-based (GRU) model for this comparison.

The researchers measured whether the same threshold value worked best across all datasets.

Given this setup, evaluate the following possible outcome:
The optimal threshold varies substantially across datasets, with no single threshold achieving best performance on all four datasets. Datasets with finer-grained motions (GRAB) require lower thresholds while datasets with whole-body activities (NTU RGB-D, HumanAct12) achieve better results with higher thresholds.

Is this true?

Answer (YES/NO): NO